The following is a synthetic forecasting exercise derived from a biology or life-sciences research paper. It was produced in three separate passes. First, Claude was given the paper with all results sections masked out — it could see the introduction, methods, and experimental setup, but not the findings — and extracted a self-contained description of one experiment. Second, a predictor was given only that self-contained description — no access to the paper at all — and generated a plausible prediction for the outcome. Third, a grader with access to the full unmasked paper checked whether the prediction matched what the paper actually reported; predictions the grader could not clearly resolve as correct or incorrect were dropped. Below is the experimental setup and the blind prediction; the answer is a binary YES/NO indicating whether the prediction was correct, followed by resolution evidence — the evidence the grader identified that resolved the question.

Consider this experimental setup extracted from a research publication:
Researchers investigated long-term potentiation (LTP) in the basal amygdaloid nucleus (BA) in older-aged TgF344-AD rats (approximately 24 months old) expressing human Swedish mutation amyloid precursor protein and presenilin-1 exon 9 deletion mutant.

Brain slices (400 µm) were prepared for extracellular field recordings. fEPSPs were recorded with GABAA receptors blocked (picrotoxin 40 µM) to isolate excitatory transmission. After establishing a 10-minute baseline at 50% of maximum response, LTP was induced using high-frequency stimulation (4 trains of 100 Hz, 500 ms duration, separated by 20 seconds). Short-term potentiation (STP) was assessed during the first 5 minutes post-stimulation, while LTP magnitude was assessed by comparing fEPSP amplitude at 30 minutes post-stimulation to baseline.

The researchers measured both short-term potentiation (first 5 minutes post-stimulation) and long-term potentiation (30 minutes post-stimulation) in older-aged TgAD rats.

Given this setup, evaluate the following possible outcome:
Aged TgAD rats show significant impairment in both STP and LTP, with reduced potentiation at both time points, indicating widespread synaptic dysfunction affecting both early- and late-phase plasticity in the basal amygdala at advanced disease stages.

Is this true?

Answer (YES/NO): YES